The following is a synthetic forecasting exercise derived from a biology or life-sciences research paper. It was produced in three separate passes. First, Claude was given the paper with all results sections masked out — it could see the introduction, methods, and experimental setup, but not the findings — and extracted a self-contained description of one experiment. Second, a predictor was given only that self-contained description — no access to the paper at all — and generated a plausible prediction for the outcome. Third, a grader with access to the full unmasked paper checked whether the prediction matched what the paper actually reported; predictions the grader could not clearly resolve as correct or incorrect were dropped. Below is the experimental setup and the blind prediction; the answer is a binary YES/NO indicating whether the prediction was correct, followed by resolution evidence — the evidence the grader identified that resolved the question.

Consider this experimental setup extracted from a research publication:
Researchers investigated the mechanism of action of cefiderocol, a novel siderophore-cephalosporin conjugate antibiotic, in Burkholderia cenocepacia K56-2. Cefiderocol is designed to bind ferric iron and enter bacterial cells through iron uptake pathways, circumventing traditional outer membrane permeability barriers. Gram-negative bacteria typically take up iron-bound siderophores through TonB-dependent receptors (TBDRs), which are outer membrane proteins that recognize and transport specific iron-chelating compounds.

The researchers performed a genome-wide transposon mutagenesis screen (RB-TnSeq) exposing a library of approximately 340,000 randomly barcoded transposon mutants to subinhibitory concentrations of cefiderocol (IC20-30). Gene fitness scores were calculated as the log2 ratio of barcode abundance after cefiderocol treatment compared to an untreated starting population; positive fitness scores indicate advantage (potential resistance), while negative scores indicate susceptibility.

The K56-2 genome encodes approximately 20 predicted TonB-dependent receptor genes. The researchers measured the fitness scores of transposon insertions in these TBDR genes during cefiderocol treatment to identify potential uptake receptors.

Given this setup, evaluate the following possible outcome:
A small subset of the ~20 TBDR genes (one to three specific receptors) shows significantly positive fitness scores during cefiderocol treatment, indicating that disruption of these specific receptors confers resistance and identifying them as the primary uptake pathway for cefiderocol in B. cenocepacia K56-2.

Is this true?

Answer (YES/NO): YES